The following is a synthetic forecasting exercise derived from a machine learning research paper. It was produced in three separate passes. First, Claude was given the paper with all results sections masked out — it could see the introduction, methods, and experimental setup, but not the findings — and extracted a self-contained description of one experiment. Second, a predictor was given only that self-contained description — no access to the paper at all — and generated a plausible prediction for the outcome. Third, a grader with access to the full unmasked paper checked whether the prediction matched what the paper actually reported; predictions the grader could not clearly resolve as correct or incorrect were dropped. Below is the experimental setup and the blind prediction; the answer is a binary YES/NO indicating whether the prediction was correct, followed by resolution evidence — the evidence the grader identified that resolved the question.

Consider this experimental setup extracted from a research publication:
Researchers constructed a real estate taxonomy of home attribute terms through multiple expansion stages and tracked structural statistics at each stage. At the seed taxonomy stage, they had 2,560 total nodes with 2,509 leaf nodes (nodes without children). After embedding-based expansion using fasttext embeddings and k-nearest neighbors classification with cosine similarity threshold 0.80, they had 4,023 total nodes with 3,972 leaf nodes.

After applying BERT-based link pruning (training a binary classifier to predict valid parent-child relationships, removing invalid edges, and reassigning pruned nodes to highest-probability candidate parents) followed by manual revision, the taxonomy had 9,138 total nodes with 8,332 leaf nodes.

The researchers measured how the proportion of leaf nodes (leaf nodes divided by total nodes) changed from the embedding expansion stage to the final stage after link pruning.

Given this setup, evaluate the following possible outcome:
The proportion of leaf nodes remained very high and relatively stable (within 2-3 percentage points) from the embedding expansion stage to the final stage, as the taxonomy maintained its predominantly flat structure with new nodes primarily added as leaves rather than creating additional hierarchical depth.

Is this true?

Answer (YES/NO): NO